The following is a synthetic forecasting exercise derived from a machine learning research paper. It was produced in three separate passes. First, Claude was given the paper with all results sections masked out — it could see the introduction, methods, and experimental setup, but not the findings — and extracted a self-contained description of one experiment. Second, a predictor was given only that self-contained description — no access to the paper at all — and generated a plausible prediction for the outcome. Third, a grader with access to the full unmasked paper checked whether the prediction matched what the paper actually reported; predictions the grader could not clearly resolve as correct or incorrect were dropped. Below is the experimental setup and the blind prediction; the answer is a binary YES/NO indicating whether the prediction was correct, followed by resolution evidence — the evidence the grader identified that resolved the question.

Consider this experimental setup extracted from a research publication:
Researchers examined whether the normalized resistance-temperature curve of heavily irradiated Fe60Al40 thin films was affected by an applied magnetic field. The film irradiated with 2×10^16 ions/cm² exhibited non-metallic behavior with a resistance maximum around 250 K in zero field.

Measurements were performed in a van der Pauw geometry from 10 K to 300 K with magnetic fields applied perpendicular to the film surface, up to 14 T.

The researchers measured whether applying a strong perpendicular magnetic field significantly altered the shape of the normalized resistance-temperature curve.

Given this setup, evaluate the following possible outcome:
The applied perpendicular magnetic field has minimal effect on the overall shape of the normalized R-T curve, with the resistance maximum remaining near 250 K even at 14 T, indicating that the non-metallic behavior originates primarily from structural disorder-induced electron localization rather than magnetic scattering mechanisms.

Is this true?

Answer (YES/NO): YES